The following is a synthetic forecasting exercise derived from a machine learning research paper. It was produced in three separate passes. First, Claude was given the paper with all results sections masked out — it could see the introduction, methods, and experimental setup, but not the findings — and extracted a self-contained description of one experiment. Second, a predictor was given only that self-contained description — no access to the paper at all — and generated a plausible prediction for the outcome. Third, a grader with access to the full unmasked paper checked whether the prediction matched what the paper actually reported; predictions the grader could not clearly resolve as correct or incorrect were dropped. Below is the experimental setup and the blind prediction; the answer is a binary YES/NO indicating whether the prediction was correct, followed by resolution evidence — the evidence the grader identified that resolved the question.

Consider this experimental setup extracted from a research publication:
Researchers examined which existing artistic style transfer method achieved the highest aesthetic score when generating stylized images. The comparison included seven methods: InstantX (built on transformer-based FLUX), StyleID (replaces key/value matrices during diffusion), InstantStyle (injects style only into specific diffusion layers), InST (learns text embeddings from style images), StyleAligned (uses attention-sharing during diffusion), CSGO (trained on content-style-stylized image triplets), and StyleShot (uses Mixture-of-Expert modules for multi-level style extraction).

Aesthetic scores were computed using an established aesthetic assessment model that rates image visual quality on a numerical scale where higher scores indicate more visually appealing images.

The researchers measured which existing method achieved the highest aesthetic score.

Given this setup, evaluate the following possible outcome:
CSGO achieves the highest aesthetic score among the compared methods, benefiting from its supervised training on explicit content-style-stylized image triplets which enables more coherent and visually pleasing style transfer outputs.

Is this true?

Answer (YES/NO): NO